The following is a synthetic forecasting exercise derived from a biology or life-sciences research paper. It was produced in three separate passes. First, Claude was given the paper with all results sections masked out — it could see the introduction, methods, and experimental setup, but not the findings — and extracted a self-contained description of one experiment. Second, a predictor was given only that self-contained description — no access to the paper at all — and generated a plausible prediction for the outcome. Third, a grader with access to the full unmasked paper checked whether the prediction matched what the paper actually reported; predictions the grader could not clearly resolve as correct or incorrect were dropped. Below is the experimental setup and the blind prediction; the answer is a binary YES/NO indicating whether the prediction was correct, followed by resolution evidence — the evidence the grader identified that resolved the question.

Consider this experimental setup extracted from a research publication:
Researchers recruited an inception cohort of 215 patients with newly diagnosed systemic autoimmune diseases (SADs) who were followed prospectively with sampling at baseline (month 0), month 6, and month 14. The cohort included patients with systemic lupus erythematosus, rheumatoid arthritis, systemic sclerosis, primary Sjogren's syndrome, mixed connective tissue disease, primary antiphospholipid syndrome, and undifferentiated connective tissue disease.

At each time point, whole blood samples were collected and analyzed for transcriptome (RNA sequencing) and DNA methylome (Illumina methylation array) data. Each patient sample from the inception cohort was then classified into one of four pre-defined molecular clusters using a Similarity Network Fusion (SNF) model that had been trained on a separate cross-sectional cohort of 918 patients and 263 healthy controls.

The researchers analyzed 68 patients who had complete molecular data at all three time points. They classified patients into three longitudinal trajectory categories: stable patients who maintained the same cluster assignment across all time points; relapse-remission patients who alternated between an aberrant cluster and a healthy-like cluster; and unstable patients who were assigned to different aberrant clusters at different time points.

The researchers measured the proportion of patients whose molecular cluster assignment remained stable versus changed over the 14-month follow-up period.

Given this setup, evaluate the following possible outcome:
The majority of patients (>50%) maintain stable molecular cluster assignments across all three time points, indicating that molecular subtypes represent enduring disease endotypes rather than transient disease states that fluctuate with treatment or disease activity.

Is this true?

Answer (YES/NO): NO